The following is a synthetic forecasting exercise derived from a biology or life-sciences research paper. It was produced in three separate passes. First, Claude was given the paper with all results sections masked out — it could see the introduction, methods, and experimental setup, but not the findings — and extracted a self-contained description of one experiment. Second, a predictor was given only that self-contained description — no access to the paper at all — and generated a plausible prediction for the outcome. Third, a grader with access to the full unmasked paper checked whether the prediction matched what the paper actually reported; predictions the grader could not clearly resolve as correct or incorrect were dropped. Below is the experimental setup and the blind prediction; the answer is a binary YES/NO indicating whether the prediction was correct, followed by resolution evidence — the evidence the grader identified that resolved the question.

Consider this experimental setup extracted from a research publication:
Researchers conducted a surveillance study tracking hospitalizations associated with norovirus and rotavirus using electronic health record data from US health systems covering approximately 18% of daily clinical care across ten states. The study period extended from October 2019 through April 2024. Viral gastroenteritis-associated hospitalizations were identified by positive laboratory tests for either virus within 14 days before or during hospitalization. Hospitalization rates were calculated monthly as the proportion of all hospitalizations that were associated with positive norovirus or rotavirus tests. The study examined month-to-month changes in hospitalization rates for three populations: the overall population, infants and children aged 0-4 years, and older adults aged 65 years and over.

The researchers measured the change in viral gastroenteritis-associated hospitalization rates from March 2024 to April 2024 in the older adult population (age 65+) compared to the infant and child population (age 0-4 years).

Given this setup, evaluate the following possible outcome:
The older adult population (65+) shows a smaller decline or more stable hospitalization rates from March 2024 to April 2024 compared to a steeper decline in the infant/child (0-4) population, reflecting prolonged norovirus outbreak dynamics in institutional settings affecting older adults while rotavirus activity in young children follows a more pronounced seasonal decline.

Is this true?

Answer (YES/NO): NO